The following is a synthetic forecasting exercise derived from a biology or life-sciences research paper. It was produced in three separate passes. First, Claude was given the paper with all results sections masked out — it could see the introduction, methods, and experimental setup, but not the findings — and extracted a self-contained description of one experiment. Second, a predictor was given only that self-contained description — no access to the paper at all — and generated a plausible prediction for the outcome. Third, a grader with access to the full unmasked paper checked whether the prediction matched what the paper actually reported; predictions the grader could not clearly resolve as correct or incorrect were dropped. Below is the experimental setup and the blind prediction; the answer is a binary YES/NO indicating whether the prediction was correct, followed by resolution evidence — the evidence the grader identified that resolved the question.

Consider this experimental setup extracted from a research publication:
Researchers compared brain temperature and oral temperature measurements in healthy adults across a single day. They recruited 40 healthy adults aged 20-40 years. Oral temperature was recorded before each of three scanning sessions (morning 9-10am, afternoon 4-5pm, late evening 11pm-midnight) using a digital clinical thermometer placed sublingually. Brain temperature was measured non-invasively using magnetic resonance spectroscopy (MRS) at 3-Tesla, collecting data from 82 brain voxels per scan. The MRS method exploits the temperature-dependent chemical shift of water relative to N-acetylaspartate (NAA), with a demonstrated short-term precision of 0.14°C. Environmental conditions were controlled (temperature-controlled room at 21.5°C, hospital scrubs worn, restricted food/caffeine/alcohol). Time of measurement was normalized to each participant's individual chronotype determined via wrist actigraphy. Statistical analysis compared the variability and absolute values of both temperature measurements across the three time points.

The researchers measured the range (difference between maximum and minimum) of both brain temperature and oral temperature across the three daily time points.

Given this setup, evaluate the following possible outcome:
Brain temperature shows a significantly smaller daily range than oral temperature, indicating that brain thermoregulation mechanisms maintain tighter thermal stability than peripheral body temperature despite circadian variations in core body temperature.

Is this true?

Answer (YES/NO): NO